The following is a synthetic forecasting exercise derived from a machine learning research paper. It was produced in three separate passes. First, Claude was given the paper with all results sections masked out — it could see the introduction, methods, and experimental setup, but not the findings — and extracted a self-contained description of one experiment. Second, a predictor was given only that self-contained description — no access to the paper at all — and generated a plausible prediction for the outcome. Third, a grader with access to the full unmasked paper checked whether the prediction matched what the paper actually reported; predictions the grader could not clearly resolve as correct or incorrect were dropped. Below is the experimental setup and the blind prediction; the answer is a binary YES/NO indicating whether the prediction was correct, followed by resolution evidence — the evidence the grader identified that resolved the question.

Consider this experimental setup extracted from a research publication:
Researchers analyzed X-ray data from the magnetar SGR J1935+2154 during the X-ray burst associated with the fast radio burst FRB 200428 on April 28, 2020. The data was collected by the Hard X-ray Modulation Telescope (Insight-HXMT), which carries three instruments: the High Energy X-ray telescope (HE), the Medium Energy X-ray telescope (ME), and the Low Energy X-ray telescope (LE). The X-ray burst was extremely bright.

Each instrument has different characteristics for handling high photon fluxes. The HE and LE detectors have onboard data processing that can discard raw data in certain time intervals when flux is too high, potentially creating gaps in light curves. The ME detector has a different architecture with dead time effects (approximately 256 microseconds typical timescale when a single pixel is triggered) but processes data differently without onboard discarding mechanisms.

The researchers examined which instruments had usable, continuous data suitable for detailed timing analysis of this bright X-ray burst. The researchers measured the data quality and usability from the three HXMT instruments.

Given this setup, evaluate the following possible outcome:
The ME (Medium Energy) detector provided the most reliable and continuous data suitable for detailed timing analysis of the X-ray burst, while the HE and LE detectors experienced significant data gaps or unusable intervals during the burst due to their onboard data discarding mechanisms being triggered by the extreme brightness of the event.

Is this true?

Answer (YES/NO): YES